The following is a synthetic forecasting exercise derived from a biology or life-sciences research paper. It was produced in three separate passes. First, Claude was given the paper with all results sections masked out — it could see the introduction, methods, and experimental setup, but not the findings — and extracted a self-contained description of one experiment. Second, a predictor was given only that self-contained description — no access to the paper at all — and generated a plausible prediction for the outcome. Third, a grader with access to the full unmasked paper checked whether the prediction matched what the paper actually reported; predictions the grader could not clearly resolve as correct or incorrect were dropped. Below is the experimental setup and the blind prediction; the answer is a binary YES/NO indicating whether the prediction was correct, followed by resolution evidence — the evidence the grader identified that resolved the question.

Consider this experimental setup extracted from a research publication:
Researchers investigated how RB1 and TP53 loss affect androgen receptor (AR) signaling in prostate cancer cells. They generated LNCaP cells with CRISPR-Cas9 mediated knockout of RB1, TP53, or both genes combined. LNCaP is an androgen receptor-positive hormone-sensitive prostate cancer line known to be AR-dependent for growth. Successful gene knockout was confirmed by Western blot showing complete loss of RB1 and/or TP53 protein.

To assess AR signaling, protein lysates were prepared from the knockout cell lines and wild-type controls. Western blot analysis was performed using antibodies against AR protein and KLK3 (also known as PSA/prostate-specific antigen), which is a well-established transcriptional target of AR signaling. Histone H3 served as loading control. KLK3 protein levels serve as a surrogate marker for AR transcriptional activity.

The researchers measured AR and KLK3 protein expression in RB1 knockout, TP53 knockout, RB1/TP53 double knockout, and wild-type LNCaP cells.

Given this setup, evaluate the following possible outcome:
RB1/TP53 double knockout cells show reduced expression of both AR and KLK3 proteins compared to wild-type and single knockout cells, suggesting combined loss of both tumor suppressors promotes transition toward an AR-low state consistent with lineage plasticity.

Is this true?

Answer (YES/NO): NO